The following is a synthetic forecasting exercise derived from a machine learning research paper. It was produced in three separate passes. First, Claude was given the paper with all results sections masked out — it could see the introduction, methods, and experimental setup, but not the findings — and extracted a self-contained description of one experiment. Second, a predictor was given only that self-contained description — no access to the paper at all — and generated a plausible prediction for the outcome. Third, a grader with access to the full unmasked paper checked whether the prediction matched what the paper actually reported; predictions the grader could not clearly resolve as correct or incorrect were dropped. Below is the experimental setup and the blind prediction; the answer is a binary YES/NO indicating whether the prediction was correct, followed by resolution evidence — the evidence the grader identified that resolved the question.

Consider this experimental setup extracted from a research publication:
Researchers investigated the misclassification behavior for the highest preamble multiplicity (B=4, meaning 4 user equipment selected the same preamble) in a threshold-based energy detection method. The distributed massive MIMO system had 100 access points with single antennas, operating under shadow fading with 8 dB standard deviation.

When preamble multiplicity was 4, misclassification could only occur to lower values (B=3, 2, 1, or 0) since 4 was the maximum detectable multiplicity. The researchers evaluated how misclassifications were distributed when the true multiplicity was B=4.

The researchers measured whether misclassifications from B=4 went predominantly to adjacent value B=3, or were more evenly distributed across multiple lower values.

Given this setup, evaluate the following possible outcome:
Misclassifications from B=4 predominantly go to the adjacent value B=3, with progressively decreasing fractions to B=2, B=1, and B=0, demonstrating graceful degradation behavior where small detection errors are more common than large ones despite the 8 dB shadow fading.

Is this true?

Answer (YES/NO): YES